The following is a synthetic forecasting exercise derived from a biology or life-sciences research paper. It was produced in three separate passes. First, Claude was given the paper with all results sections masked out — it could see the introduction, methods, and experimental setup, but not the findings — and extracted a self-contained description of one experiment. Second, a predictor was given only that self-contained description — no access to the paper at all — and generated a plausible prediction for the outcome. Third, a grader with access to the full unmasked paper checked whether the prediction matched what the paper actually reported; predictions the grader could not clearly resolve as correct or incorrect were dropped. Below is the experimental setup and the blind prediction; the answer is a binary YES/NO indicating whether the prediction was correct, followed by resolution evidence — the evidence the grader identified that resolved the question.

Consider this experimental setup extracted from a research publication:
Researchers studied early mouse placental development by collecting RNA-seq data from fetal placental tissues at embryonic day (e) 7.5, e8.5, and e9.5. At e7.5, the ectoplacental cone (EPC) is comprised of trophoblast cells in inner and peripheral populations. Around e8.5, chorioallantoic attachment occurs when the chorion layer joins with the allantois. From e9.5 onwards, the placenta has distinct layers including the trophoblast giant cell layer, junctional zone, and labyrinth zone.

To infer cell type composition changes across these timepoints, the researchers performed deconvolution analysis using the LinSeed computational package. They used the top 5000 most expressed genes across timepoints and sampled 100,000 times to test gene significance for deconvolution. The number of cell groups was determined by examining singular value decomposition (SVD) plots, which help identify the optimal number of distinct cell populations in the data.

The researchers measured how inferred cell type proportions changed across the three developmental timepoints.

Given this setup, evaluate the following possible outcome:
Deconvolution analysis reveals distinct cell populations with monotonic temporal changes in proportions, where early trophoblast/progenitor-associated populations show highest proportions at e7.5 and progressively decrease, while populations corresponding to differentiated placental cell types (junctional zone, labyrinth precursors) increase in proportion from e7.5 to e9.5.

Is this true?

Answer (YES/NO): NO